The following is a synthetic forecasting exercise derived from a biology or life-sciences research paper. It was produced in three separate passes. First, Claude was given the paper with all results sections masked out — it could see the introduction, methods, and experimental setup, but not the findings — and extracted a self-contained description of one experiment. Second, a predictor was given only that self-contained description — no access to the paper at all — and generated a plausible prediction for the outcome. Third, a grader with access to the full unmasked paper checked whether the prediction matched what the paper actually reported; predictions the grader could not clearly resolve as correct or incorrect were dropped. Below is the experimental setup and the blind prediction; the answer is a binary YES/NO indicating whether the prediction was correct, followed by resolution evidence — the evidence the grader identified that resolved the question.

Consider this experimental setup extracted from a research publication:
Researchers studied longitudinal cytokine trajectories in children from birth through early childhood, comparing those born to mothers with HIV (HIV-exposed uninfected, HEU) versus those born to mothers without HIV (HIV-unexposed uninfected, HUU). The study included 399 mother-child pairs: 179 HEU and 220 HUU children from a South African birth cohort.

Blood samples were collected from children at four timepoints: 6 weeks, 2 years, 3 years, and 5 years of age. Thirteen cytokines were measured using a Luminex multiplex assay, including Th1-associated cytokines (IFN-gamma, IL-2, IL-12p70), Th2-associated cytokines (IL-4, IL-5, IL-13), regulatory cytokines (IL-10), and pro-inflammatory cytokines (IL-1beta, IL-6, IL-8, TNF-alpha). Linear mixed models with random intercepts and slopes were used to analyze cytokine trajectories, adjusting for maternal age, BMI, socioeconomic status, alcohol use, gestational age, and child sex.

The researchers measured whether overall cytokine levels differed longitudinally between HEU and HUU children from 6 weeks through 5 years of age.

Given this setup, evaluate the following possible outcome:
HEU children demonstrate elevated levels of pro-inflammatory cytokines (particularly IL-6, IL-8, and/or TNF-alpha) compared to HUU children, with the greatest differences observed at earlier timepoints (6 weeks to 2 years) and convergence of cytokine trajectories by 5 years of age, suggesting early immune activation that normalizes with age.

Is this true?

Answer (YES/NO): NO